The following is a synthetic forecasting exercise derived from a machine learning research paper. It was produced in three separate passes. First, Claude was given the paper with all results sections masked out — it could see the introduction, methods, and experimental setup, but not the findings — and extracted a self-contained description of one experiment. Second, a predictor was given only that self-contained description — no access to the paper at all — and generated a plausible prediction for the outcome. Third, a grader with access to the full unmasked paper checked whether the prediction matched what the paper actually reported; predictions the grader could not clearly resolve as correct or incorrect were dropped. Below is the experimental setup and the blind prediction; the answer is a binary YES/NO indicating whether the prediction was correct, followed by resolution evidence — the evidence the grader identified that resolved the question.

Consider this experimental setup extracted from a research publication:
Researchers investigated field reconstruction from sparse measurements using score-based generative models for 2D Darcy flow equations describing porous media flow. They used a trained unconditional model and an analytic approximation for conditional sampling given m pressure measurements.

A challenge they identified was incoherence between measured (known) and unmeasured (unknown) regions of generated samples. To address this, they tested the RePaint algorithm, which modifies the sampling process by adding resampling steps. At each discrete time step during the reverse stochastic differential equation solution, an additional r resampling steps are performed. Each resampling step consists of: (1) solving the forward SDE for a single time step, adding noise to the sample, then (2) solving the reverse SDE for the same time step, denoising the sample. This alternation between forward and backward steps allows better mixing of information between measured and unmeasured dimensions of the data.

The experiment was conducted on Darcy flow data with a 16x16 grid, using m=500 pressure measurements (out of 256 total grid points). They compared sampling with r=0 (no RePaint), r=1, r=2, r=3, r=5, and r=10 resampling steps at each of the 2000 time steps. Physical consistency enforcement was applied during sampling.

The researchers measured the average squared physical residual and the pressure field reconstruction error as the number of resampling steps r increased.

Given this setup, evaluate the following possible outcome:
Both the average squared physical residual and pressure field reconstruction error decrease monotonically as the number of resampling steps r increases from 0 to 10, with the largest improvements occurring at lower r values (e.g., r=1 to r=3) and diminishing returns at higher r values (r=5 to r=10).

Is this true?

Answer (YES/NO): NO